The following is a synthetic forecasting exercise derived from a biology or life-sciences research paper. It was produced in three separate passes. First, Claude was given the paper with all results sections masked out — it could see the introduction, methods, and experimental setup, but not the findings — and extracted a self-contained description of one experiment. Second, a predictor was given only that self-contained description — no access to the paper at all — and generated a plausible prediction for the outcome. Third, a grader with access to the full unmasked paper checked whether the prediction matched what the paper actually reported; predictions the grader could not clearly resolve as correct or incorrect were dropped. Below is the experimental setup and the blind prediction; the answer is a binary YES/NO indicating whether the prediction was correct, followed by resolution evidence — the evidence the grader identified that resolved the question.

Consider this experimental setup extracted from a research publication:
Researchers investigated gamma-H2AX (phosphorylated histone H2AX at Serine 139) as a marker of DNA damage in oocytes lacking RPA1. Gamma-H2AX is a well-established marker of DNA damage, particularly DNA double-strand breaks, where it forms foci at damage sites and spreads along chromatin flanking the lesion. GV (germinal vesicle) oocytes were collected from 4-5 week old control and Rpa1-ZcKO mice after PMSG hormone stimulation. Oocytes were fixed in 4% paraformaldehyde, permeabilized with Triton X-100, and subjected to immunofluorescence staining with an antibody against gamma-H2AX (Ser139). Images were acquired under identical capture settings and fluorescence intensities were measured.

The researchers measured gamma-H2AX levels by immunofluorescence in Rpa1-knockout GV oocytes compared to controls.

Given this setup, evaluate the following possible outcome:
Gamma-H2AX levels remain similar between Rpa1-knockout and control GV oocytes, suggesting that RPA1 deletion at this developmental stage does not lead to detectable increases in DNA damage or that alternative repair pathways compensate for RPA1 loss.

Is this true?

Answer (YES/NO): NO